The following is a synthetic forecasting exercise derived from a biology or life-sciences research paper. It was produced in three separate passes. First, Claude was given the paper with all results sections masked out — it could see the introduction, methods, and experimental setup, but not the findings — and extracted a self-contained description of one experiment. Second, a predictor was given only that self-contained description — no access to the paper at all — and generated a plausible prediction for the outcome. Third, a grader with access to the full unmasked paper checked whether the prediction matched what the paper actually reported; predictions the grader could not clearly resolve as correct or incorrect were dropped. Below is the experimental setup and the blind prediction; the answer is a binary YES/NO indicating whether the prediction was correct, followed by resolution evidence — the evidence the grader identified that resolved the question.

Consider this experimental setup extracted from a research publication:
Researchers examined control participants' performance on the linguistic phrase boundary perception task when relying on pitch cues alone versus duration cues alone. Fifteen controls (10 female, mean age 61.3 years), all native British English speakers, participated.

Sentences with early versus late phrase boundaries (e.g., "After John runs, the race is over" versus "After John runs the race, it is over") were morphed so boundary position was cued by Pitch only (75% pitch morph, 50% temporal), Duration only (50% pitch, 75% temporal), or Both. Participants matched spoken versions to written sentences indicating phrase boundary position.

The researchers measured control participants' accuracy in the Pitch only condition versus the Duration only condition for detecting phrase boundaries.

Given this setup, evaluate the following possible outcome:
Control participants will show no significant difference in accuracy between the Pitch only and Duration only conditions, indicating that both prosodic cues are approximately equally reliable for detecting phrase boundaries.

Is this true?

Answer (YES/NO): NO